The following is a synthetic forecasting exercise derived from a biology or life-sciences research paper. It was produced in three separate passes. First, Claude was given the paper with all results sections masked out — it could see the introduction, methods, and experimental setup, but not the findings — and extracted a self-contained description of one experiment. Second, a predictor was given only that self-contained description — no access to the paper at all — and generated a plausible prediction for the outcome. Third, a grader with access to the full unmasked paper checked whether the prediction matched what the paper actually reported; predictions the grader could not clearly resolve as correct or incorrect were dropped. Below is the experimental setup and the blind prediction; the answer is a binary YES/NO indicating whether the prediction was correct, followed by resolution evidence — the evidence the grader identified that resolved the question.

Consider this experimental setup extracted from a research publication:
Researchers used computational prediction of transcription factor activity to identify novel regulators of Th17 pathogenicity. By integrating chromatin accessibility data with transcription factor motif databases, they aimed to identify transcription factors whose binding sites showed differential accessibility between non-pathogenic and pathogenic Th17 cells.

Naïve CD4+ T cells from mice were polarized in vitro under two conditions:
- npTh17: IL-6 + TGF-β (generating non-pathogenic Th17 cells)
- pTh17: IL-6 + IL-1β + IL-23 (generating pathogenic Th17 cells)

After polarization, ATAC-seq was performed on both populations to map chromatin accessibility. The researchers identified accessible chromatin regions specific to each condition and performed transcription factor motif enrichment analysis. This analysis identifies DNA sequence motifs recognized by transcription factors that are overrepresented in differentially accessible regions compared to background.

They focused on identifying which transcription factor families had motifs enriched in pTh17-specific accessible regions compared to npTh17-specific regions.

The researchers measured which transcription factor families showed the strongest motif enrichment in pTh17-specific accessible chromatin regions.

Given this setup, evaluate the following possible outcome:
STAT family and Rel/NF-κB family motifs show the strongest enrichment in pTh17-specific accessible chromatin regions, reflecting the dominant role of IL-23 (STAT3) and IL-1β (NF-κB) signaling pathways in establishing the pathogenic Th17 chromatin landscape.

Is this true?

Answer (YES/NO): NO